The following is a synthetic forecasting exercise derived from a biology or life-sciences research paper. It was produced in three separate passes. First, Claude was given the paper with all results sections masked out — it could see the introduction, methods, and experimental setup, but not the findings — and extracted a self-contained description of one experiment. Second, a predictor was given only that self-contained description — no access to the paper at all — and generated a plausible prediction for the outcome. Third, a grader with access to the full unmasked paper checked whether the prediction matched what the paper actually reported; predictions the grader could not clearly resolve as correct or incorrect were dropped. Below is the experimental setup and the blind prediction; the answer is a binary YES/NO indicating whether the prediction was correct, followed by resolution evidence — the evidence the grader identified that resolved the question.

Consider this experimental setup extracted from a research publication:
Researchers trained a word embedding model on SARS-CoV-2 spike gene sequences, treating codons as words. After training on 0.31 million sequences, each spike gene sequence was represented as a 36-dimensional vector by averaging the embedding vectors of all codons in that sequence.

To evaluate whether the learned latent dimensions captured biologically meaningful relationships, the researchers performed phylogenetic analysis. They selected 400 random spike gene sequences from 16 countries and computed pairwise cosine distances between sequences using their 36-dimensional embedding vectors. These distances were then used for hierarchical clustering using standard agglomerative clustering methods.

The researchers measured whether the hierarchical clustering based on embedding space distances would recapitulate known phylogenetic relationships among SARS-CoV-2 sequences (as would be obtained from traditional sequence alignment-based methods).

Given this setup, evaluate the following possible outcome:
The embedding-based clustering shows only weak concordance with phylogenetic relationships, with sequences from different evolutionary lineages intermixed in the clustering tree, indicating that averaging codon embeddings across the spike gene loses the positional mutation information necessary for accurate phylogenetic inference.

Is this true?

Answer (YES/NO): NO